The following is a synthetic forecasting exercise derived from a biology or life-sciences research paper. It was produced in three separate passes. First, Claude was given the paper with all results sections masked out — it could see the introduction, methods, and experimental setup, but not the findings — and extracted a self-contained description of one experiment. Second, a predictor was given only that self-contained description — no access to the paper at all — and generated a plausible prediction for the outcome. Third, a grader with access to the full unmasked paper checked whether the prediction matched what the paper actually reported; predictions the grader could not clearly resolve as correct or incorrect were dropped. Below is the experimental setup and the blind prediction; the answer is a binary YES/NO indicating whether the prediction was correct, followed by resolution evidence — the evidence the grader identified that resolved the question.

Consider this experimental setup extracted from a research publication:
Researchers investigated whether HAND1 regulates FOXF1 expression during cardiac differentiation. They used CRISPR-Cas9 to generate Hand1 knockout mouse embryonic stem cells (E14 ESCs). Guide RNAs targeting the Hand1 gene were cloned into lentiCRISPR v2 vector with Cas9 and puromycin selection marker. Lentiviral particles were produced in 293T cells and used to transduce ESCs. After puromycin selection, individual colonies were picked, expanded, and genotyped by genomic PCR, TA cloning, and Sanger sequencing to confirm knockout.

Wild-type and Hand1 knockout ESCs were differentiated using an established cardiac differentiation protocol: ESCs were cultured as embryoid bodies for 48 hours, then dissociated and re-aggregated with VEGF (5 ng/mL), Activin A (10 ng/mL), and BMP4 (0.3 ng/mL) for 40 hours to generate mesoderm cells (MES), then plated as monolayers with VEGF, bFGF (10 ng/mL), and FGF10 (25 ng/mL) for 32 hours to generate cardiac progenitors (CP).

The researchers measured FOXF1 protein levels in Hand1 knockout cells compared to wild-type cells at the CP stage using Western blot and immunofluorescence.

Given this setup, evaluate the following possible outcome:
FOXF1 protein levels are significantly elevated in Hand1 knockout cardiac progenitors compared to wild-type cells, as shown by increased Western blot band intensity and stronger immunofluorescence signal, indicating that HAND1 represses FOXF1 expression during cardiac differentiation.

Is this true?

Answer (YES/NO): NO